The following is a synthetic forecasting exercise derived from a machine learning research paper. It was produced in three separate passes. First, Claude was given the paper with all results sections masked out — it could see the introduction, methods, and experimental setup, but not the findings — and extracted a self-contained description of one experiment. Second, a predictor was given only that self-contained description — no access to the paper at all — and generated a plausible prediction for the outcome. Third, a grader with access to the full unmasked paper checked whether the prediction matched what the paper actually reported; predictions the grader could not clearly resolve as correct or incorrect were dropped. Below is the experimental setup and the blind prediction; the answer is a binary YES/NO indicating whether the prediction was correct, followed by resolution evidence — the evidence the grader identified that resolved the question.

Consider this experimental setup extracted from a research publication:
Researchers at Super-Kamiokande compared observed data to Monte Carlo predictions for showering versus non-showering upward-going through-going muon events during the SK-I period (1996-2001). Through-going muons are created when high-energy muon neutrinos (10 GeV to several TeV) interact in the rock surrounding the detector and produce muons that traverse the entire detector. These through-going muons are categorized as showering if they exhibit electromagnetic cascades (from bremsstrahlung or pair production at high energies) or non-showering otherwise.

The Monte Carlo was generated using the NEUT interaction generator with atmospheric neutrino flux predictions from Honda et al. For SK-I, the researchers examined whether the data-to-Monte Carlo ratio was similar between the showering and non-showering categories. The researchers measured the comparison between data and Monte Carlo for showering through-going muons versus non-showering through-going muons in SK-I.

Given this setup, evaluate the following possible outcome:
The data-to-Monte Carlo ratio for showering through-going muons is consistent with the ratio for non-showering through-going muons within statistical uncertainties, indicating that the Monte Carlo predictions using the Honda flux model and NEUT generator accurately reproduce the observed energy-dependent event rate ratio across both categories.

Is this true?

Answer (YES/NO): NO